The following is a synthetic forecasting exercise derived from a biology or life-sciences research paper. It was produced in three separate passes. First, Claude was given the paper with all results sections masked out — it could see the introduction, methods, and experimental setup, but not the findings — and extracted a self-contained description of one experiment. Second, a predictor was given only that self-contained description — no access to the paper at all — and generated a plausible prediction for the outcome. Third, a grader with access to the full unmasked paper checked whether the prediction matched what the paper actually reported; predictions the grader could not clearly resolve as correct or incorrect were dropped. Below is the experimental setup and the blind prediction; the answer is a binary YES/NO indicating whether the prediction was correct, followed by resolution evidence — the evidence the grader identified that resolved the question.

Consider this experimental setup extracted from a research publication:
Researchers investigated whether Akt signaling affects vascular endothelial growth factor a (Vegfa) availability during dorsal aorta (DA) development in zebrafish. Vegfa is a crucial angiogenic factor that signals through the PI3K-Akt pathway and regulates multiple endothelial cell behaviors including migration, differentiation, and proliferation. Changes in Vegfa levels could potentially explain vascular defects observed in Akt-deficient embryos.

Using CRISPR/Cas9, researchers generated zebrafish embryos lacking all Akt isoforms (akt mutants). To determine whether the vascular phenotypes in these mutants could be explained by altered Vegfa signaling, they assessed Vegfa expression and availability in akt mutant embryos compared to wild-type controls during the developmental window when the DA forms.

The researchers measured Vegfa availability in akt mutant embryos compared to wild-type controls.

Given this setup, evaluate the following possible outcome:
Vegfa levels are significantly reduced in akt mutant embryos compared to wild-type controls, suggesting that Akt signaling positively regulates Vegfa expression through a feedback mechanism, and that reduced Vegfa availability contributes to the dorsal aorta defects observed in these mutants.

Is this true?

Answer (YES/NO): NO